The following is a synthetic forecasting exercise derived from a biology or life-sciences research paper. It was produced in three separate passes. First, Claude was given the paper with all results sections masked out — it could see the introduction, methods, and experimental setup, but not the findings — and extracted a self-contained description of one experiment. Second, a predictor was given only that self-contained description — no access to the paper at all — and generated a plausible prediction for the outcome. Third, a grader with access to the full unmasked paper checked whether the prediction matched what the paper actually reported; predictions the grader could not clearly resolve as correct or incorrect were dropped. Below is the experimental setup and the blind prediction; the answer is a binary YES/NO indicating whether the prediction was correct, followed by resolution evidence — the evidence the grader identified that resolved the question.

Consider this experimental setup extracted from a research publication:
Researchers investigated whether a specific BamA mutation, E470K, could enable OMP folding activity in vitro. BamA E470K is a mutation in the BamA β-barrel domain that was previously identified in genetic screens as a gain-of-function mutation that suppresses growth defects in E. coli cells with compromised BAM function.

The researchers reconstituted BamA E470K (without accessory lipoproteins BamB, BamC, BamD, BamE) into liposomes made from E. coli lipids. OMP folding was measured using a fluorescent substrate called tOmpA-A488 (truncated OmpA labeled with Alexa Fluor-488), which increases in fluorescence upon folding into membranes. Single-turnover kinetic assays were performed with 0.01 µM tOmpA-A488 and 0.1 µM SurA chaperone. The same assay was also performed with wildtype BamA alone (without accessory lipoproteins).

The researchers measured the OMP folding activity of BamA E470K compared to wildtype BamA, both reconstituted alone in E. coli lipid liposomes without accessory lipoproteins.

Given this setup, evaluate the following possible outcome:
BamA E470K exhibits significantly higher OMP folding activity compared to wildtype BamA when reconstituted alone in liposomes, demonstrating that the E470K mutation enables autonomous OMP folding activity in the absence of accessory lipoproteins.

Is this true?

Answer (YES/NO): NO